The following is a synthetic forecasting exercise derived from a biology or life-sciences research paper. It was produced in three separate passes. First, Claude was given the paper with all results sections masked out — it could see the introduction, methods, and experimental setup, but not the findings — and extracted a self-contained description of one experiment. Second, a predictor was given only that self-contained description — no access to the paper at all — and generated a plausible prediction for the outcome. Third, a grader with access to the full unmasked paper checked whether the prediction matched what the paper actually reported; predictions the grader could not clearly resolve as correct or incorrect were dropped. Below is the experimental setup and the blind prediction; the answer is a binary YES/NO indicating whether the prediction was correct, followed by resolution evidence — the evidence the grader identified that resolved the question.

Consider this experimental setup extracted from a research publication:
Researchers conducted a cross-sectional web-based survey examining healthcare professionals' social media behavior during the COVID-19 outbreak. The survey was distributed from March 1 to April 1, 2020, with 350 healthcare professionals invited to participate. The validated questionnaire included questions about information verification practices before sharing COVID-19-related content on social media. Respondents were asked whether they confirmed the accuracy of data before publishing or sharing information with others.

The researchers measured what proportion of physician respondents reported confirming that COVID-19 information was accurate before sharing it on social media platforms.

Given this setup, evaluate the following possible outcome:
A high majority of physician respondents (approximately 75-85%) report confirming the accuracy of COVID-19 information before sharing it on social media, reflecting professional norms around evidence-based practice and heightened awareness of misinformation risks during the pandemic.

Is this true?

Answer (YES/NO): NO